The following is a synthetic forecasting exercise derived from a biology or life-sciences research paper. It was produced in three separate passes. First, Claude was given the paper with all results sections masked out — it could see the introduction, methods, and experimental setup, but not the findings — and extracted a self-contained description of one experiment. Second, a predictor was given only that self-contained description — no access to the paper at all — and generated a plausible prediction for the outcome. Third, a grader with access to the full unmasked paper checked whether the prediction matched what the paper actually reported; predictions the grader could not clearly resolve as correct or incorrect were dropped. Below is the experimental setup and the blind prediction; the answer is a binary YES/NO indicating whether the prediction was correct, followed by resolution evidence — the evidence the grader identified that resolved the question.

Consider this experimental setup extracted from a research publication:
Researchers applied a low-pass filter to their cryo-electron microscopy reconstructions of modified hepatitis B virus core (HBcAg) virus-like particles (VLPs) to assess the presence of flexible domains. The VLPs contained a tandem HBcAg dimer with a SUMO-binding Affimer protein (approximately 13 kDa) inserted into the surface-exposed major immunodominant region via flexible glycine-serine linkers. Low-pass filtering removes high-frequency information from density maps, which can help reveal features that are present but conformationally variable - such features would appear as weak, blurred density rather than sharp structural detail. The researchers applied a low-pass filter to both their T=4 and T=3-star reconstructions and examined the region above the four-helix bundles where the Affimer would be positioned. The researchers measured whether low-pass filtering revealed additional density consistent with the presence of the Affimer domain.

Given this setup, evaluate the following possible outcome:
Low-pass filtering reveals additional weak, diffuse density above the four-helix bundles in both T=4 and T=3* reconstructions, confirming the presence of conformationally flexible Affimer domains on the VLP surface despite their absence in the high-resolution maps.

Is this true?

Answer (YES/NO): YES